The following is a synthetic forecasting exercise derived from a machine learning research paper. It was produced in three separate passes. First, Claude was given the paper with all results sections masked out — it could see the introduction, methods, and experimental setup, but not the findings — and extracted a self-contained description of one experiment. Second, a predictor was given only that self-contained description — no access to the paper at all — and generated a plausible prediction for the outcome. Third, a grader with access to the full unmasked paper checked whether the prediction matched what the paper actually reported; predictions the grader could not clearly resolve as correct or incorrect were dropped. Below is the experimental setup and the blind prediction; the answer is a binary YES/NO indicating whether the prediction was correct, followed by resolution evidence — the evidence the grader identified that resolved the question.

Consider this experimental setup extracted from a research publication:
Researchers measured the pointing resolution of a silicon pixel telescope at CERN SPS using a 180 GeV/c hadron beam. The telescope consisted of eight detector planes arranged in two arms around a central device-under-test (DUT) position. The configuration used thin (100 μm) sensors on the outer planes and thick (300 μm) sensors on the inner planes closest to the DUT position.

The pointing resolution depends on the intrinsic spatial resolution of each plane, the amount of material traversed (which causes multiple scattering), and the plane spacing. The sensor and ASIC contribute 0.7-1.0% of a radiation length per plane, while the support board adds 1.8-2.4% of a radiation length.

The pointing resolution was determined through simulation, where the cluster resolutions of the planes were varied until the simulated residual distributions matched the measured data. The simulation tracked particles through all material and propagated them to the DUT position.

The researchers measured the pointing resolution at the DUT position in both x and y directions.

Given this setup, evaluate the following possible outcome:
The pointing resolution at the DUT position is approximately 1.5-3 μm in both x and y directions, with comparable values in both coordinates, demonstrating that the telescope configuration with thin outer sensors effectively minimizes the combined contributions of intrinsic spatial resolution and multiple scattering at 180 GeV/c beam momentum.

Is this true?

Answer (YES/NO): YES